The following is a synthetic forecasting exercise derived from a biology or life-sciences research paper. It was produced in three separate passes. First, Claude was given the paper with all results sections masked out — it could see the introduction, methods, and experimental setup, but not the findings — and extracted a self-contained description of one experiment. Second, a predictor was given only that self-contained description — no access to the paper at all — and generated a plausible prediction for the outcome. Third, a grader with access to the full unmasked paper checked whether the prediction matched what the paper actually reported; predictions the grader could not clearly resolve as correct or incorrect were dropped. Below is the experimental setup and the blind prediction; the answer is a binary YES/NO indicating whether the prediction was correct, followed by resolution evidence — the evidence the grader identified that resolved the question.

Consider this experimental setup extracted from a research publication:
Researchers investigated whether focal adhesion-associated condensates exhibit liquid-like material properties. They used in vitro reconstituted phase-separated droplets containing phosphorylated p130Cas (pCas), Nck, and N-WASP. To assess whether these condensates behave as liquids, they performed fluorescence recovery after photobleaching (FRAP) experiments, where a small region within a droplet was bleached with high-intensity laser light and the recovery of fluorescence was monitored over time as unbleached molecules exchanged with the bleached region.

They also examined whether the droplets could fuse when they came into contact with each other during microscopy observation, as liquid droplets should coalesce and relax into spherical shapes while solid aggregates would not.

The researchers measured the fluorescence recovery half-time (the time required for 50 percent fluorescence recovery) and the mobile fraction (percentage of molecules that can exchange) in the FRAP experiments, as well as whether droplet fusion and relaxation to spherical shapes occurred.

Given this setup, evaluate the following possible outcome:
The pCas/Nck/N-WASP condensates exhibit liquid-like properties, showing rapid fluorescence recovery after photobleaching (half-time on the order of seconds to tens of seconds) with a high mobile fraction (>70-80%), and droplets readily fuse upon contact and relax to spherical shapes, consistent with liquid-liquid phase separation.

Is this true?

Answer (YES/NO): NO